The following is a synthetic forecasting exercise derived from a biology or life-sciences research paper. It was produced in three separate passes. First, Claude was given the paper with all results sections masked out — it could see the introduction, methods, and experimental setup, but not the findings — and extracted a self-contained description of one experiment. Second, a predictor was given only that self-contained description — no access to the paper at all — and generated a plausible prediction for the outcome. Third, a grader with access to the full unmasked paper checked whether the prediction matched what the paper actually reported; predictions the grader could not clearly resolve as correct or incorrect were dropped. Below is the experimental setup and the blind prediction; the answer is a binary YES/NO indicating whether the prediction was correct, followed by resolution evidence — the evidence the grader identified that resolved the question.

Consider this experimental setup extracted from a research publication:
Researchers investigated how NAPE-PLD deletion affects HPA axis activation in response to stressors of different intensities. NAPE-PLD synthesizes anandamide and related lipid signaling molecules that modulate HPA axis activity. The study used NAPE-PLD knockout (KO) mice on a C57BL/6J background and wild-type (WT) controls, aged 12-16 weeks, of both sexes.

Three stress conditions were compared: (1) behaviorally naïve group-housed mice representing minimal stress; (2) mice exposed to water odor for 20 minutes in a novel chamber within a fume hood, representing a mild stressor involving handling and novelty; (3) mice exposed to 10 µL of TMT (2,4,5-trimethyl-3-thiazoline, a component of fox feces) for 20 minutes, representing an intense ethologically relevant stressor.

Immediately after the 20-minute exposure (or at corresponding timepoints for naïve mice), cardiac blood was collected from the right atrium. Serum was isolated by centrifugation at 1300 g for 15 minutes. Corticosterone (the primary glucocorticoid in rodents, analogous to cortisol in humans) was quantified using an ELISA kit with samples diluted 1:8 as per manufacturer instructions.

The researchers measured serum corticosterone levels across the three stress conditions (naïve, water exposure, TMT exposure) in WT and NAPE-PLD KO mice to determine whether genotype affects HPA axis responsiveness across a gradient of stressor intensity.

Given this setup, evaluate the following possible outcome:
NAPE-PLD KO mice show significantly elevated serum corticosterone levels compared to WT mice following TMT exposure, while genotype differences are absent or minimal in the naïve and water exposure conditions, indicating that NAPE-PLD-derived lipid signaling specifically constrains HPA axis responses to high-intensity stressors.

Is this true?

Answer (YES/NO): NO